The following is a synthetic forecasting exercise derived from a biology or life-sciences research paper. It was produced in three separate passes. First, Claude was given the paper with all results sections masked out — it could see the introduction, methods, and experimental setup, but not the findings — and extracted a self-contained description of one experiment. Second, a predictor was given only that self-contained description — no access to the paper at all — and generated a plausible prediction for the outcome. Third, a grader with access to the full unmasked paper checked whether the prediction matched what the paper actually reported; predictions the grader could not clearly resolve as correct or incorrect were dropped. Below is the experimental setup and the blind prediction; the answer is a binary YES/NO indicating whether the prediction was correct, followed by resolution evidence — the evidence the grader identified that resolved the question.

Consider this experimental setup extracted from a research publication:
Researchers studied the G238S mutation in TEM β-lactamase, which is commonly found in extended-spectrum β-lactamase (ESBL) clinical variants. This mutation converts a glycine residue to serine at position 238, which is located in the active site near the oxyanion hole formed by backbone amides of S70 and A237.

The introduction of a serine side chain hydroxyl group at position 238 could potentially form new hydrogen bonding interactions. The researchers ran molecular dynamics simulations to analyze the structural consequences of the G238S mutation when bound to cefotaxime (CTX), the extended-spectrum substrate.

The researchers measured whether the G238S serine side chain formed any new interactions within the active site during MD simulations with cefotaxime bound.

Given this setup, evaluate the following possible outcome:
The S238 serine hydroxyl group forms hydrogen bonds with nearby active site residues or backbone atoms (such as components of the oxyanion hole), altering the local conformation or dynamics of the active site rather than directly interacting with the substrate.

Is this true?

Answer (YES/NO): NO